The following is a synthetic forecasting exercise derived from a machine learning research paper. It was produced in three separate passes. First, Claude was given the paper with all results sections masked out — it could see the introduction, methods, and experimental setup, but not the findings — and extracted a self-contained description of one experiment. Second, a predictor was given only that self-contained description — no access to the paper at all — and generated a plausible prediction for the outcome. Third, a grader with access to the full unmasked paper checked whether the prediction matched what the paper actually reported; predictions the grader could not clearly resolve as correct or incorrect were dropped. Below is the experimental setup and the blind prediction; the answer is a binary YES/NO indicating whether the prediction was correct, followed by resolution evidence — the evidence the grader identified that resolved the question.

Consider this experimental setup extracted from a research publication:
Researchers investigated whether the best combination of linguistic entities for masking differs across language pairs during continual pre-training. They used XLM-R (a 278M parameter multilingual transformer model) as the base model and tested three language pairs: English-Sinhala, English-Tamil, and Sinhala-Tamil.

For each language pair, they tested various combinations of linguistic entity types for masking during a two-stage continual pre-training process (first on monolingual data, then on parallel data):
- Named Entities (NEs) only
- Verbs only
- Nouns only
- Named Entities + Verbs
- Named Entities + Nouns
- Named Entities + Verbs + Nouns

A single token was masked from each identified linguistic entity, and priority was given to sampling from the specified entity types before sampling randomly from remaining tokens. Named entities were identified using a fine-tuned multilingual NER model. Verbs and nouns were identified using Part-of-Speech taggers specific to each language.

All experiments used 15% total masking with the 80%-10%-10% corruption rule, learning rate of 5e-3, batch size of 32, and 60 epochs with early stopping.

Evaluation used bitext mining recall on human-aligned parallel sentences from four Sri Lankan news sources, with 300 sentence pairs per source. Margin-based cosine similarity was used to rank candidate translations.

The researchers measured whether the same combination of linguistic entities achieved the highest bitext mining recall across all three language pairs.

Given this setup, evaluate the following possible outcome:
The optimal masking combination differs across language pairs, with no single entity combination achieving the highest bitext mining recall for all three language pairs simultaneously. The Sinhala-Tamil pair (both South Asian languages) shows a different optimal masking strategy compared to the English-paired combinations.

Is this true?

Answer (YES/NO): YES